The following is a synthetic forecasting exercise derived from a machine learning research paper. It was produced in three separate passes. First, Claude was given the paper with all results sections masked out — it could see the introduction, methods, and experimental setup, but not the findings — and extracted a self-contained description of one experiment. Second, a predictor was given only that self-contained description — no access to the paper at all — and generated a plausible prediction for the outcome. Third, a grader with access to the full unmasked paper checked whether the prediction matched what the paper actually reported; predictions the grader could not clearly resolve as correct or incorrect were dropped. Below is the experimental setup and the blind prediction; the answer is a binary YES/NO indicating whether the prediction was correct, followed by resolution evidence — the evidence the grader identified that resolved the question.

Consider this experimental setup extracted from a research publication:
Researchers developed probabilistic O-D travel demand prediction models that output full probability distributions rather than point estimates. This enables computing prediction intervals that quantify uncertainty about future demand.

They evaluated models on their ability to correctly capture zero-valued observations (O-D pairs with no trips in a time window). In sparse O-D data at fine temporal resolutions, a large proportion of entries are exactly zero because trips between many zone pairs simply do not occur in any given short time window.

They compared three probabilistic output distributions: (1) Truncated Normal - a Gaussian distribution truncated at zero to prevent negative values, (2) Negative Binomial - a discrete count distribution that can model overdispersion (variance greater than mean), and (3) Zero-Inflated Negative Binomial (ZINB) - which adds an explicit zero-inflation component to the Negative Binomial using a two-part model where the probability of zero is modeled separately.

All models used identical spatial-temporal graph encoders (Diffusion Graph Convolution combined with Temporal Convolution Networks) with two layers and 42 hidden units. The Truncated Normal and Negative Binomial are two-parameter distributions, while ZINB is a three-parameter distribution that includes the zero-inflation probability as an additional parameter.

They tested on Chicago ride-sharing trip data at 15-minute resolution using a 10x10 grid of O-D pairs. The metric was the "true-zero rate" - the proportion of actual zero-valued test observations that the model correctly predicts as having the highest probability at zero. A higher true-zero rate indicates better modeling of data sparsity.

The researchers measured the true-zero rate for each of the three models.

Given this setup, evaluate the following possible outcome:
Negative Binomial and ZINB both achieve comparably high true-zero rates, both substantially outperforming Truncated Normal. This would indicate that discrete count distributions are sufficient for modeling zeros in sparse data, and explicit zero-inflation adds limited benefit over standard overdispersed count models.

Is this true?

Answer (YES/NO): YES